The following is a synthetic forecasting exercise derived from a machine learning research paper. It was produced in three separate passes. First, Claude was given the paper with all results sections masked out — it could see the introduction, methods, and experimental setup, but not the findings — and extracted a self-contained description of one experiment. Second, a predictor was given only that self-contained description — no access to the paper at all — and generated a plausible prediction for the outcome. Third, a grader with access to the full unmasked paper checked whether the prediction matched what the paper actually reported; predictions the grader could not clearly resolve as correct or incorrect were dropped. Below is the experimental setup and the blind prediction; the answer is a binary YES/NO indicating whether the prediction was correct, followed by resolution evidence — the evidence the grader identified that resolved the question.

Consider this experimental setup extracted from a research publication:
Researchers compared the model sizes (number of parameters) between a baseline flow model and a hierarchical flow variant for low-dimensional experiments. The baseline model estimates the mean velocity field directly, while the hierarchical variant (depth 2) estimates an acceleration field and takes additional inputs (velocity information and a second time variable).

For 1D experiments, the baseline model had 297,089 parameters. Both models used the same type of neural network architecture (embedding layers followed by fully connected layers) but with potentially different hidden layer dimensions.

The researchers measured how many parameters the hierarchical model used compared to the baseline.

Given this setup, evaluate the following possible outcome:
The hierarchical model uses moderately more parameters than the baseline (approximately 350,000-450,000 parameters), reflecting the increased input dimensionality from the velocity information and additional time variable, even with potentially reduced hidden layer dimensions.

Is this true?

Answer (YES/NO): NO